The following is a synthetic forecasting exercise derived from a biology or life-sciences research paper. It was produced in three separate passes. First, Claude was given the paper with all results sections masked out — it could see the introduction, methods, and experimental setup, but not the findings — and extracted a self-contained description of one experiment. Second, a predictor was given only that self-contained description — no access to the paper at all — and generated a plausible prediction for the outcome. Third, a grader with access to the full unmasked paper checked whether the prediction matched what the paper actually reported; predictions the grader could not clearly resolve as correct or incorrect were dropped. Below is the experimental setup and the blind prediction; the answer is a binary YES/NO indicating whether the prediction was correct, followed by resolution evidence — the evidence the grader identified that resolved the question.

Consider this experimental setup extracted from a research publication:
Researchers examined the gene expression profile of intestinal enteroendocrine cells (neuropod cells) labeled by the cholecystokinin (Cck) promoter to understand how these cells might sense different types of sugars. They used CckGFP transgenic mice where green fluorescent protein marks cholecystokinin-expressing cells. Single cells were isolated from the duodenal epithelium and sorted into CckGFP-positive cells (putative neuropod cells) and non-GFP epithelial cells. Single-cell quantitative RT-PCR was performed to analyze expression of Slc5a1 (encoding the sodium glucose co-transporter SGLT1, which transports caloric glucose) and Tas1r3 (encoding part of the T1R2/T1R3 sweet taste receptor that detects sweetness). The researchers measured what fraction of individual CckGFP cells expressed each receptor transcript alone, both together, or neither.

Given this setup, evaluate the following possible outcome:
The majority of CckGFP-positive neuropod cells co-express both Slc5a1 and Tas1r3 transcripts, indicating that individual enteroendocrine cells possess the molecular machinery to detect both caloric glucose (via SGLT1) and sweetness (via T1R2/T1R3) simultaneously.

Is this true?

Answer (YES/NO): NO